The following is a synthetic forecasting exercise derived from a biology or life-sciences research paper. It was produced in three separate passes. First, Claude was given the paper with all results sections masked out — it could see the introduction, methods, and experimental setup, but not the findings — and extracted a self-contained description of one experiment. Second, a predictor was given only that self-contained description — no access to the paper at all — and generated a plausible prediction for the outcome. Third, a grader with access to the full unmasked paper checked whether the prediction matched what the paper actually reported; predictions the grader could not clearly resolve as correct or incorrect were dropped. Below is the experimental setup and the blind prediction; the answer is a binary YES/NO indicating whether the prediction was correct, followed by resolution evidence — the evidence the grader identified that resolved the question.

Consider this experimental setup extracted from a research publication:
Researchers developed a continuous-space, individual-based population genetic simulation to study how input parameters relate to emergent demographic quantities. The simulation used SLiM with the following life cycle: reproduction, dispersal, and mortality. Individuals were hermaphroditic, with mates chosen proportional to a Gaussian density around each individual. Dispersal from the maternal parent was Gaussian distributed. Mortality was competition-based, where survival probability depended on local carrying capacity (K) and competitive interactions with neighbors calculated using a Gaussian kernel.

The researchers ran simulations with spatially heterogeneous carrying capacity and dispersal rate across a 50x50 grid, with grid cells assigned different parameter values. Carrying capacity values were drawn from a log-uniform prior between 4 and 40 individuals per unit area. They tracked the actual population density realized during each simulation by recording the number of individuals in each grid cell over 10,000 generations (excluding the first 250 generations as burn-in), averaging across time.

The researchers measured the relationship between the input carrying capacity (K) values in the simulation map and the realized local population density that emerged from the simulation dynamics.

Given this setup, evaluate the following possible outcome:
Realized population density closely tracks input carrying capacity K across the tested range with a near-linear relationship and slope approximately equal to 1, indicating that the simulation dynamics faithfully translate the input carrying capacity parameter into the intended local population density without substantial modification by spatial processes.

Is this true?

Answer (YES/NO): NO